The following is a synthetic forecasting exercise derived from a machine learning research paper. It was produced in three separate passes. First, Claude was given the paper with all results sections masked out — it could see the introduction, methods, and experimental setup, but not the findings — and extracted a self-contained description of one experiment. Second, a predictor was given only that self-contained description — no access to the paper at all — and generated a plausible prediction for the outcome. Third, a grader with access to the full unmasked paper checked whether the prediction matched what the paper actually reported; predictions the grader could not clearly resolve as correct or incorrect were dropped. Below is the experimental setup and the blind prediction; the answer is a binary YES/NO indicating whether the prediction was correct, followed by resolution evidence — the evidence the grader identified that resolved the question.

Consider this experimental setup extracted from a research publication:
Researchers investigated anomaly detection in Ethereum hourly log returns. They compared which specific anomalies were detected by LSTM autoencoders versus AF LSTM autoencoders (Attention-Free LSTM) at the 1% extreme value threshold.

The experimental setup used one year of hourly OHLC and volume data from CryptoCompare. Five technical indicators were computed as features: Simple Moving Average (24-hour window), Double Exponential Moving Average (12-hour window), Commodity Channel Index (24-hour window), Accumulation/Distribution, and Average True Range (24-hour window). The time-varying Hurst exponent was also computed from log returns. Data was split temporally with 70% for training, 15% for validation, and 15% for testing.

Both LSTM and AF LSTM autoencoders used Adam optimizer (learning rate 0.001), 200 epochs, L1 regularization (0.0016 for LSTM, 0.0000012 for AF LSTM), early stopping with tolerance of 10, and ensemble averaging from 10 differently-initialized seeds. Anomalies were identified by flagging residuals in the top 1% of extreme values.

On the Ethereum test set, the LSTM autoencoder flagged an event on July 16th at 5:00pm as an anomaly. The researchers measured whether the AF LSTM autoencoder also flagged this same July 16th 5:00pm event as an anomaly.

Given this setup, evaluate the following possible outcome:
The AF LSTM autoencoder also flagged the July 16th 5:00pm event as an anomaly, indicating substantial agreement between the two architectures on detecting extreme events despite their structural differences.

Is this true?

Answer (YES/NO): NO